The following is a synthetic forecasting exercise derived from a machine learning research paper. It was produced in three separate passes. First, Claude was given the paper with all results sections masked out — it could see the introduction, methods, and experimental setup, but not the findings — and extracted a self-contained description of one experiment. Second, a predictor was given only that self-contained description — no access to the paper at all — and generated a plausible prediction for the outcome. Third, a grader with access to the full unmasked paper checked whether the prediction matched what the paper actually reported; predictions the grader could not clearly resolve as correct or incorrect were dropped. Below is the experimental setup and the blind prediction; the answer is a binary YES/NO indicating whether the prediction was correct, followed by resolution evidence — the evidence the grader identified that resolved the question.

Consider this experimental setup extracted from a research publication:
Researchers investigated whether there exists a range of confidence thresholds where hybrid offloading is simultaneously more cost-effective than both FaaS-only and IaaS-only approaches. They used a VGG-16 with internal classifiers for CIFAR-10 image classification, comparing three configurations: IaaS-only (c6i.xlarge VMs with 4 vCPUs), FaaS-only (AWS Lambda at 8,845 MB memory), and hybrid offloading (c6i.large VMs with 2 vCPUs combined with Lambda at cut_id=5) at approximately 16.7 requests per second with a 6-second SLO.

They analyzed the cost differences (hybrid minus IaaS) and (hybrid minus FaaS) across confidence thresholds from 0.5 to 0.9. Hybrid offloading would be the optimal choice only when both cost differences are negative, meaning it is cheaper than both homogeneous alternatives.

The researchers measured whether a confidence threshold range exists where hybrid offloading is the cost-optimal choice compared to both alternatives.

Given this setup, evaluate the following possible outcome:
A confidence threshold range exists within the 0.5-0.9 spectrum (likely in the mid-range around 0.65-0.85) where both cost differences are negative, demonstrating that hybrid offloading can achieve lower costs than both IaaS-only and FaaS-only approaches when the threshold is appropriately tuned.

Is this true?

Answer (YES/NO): YES